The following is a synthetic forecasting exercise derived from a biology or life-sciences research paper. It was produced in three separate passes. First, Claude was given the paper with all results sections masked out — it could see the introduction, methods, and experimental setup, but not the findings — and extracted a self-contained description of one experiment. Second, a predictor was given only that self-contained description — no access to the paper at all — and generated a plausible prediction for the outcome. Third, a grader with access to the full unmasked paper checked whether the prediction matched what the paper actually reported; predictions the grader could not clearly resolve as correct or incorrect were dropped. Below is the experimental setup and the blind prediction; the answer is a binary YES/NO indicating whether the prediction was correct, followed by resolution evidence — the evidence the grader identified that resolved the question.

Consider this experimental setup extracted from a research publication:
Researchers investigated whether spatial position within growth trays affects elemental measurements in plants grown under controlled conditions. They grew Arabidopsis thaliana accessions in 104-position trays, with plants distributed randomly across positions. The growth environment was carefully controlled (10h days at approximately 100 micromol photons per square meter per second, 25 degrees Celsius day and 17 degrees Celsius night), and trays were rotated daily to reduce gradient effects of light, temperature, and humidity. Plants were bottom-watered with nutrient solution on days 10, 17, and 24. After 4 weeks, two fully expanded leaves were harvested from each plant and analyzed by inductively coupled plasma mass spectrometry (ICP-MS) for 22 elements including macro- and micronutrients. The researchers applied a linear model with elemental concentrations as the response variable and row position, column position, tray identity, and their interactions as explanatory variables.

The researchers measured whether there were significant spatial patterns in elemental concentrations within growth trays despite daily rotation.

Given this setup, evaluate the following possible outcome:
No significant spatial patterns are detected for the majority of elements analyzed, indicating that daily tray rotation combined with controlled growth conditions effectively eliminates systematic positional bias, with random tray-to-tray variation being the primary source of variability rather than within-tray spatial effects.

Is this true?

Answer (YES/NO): NO